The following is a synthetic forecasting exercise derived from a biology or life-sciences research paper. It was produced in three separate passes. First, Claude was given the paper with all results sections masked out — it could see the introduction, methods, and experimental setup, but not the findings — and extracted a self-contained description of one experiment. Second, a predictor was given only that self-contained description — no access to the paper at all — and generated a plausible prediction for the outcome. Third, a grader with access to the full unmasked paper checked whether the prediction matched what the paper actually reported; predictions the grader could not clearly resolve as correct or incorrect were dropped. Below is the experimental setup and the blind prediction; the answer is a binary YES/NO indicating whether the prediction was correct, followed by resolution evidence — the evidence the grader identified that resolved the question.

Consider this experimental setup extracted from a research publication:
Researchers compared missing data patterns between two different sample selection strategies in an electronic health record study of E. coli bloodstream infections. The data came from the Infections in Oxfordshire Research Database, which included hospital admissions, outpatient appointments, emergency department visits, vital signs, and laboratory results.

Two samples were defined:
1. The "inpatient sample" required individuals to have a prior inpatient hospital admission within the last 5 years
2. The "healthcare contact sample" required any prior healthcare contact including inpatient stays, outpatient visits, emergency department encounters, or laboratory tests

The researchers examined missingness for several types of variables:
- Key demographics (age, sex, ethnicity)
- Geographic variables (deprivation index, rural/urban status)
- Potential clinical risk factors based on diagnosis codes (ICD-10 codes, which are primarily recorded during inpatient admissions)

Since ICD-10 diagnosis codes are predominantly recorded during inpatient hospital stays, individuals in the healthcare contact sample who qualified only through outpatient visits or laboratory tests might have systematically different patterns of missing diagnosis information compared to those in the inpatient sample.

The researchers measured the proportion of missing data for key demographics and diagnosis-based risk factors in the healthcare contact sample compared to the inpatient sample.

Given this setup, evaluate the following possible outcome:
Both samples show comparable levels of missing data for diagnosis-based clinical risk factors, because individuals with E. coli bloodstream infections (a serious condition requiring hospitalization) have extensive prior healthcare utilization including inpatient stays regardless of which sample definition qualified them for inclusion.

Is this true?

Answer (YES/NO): NO